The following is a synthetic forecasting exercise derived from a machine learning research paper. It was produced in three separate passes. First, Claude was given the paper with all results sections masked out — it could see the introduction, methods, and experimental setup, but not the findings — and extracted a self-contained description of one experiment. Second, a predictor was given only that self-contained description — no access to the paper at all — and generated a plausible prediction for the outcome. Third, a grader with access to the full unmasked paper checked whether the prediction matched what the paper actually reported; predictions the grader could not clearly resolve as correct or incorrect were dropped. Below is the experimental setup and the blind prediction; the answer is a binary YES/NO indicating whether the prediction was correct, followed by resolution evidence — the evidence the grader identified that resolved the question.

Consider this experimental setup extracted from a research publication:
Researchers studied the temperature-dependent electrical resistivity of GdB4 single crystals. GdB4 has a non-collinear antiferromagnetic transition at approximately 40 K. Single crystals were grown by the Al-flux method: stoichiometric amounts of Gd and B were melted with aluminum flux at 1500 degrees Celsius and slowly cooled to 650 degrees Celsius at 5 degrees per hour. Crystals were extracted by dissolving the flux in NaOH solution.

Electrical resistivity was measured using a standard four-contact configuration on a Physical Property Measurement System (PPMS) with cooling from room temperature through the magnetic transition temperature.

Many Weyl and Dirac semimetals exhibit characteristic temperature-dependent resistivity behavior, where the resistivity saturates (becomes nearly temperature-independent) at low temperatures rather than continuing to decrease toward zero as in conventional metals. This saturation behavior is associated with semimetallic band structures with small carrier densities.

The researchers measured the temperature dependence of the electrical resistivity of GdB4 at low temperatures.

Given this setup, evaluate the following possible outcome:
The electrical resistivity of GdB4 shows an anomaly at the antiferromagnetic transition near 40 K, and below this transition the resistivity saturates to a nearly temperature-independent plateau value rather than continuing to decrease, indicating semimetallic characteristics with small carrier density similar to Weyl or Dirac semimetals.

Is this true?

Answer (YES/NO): YES